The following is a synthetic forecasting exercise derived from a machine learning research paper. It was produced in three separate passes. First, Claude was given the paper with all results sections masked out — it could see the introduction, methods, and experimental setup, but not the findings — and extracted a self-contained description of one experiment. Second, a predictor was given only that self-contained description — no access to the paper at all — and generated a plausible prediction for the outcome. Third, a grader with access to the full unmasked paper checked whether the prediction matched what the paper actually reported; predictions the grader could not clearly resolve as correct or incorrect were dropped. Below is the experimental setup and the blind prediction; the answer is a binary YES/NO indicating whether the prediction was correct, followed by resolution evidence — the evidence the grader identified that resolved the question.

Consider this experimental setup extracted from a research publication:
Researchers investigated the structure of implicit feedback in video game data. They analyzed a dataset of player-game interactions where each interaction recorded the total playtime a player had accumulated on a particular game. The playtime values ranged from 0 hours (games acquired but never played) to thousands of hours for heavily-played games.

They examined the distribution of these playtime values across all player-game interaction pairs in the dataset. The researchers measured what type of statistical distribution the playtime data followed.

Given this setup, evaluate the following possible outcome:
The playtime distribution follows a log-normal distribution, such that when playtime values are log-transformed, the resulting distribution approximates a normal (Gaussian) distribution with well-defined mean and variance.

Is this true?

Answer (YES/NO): NO